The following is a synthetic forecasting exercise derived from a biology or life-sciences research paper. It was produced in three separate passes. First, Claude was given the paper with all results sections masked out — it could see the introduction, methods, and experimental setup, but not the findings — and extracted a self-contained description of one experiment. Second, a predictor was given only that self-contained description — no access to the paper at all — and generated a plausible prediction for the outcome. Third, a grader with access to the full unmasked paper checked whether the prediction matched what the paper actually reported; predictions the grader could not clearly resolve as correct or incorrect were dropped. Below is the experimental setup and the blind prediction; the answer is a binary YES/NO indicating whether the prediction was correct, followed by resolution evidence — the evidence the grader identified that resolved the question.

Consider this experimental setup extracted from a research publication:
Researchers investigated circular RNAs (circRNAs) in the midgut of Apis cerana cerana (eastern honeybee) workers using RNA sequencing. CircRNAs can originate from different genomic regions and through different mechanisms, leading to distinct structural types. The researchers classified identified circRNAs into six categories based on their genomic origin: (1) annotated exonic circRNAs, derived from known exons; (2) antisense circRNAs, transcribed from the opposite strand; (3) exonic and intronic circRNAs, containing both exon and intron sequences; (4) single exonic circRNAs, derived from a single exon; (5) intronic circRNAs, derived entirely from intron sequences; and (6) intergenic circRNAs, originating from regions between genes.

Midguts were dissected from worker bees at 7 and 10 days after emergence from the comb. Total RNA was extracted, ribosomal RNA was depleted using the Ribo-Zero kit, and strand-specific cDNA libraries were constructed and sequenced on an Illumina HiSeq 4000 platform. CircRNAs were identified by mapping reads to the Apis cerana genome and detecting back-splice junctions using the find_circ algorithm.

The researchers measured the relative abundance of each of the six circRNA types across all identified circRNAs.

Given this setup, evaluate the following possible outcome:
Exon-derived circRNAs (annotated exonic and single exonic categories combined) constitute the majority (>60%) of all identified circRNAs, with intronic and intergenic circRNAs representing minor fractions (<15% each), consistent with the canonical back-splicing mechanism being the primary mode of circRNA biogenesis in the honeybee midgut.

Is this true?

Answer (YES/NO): NO